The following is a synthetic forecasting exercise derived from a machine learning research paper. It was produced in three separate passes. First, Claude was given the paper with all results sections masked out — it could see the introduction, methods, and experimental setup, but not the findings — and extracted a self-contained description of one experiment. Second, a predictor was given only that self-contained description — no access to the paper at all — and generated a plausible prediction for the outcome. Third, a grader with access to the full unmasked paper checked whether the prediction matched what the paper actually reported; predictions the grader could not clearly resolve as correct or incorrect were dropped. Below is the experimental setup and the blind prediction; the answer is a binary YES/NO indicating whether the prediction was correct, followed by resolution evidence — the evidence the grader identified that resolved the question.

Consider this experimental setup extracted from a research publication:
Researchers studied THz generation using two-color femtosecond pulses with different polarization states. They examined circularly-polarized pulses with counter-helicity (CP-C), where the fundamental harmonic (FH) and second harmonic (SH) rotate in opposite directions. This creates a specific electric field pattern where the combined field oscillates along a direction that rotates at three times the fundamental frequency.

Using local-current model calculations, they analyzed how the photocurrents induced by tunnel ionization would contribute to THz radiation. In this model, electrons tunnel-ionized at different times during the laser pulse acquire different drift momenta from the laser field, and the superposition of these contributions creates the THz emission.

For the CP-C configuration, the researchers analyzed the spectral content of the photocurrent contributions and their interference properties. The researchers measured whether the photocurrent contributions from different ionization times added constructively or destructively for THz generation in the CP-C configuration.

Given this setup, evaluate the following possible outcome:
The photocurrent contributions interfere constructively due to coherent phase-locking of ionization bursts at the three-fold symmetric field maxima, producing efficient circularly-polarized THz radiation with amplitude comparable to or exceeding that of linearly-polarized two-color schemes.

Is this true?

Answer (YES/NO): NO